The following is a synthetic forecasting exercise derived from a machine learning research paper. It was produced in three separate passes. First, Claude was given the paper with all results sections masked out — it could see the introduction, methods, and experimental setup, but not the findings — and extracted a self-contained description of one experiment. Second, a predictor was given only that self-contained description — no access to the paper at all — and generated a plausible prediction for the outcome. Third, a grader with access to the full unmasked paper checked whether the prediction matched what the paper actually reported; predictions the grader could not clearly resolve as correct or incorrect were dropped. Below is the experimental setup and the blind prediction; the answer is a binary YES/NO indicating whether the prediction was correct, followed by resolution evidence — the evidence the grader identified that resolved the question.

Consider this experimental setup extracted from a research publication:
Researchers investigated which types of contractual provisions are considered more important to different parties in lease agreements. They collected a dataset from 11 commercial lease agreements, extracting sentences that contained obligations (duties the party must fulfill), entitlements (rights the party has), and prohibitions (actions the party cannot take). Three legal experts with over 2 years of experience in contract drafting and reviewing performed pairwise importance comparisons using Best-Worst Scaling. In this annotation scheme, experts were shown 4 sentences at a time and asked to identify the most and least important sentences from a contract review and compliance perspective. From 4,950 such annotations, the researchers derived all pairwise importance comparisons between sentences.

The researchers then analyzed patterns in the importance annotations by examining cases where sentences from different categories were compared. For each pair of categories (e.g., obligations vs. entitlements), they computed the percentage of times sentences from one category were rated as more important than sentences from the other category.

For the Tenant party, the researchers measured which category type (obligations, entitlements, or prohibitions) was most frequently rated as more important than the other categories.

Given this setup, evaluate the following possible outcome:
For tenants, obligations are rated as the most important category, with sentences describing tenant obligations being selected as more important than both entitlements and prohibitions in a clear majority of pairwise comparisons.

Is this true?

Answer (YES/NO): NO